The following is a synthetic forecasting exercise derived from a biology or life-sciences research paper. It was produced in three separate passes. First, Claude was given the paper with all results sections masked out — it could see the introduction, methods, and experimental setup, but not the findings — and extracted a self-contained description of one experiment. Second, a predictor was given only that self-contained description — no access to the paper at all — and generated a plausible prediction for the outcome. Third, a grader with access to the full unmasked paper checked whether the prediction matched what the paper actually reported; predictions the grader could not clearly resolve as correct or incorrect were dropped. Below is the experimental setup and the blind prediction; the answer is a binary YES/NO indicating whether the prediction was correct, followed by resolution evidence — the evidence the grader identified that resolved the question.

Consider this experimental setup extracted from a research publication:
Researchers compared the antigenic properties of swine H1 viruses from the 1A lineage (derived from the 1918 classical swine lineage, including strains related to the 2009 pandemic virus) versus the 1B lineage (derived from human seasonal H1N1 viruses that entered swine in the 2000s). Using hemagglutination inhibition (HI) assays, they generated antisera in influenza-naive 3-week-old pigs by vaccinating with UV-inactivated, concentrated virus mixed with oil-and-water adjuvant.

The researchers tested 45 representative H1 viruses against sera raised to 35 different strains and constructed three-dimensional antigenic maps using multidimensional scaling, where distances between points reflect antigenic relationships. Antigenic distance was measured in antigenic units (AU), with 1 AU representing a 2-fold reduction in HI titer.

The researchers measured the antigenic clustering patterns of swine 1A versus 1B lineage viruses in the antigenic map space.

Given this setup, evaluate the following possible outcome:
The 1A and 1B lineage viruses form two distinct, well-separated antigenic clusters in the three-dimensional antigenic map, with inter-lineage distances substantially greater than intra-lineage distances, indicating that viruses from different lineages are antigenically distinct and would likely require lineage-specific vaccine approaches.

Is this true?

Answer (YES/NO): NO